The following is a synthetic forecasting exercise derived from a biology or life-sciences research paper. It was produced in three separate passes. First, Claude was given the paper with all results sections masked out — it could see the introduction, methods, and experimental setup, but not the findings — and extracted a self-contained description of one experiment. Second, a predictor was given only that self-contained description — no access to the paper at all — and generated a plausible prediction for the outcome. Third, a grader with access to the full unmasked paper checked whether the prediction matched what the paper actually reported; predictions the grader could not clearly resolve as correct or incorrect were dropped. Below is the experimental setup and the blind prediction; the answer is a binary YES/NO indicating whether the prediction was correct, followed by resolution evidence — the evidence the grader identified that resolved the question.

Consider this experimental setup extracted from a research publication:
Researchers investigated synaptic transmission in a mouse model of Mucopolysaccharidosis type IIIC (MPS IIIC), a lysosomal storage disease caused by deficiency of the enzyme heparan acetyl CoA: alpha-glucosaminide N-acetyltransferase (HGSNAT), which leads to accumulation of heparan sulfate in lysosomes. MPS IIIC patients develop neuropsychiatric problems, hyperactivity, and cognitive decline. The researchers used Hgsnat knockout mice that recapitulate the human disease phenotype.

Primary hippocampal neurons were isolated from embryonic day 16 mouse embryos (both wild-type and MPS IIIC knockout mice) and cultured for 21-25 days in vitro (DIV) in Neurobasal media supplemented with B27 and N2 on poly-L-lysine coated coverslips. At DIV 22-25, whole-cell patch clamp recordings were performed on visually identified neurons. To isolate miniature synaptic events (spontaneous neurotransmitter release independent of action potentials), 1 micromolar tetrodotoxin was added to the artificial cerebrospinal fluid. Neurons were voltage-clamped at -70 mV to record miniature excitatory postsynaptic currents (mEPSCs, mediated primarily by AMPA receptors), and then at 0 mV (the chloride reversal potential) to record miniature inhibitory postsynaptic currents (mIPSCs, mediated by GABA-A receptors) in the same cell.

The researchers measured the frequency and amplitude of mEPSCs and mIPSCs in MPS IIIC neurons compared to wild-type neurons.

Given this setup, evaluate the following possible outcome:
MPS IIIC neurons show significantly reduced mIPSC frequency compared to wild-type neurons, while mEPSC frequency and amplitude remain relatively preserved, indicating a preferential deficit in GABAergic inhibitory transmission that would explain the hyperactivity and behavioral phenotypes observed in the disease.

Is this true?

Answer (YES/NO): NO